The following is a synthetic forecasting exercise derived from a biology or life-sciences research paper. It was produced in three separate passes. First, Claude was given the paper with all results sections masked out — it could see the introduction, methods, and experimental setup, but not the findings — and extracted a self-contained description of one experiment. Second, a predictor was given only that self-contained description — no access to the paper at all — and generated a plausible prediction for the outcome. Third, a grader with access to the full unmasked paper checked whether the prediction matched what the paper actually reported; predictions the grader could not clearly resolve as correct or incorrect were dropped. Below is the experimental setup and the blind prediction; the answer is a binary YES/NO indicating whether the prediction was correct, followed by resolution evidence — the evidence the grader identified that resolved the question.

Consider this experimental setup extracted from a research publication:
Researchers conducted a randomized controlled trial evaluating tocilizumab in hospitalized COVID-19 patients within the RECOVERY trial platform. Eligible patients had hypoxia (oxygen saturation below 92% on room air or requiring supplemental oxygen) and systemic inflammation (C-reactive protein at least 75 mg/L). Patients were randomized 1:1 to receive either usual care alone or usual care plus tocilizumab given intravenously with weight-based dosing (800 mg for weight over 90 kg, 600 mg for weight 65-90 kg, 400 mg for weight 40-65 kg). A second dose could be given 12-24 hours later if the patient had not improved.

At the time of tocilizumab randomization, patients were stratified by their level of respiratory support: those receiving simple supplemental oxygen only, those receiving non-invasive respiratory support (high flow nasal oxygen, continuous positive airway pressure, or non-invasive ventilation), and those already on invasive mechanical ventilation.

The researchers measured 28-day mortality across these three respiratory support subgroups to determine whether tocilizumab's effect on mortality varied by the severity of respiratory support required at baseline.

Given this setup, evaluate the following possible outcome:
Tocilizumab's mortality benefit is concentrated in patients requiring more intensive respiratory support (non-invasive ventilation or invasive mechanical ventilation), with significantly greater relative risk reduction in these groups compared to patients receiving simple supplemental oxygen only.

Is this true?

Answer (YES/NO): NO